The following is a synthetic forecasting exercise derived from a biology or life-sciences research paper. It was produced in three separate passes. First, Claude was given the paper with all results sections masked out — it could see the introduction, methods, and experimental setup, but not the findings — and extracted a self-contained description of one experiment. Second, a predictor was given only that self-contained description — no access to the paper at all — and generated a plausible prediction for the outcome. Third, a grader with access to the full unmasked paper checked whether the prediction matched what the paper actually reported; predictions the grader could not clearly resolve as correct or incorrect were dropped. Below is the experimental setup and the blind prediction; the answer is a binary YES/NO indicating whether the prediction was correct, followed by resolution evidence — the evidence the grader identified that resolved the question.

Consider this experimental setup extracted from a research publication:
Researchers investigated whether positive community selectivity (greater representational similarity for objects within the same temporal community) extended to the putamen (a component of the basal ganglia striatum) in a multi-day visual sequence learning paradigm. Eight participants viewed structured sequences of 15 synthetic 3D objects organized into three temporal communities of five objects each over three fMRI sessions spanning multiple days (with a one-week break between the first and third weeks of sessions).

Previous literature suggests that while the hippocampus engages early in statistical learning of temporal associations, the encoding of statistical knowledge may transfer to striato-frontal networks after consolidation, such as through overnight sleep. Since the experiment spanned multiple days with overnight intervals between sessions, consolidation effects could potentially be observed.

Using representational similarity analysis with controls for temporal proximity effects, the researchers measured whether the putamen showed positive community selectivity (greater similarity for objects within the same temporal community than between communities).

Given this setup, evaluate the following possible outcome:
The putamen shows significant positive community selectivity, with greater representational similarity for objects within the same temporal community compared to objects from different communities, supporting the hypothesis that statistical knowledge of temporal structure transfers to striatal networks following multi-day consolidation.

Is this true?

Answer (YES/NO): NO